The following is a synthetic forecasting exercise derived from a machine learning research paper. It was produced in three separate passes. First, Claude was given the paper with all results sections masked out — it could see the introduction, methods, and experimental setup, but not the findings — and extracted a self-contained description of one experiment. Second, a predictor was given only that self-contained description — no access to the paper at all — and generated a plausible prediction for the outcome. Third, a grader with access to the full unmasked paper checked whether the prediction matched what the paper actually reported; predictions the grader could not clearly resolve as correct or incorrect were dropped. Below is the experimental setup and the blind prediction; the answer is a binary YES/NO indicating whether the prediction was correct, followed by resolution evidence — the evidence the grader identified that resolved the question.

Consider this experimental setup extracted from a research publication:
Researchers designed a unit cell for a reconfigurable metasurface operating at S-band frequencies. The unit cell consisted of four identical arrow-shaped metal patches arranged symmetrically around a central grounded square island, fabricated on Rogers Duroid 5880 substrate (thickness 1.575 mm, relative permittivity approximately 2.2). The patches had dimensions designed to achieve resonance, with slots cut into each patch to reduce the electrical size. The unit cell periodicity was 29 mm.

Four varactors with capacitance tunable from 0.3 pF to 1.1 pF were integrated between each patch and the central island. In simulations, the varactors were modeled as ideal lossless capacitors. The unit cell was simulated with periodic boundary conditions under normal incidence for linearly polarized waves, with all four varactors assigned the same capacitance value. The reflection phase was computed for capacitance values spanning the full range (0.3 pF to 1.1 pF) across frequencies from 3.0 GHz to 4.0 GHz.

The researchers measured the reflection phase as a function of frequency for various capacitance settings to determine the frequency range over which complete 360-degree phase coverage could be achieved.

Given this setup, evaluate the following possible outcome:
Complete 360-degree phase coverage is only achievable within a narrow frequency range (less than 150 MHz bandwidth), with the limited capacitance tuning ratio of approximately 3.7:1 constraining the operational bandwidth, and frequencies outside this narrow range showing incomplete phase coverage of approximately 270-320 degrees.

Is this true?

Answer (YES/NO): NO